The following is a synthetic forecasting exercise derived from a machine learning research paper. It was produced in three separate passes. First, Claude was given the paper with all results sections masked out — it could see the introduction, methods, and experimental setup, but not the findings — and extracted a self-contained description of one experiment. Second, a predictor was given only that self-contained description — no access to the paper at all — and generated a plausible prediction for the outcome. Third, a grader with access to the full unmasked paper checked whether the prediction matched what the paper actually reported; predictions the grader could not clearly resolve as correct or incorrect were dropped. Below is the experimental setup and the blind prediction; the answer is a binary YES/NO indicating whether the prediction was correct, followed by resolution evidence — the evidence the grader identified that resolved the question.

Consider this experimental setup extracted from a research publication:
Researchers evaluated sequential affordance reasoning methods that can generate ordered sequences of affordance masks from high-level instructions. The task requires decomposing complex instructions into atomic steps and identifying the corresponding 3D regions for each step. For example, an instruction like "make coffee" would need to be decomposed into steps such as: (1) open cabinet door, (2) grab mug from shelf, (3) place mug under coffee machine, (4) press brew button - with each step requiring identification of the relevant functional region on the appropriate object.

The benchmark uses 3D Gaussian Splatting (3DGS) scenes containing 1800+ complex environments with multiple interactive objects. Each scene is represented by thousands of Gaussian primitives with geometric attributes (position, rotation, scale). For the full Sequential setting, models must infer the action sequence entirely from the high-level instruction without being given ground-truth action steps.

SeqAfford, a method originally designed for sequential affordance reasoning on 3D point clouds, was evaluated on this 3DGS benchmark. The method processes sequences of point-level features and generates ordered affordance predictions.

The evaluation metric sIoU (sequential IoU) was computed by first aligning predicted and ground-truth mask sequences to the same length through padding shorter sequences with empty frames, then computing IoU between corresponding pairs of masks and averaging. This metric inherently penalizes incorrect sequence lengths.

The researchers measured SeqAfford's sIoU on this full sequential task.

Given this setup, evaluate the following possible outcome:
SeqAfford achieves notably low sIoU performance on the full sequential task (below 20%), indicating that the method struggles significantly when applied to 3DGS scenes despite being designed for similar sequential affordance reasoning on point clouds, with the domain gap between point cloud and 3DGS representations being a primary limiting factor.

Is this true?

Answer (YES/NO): YES